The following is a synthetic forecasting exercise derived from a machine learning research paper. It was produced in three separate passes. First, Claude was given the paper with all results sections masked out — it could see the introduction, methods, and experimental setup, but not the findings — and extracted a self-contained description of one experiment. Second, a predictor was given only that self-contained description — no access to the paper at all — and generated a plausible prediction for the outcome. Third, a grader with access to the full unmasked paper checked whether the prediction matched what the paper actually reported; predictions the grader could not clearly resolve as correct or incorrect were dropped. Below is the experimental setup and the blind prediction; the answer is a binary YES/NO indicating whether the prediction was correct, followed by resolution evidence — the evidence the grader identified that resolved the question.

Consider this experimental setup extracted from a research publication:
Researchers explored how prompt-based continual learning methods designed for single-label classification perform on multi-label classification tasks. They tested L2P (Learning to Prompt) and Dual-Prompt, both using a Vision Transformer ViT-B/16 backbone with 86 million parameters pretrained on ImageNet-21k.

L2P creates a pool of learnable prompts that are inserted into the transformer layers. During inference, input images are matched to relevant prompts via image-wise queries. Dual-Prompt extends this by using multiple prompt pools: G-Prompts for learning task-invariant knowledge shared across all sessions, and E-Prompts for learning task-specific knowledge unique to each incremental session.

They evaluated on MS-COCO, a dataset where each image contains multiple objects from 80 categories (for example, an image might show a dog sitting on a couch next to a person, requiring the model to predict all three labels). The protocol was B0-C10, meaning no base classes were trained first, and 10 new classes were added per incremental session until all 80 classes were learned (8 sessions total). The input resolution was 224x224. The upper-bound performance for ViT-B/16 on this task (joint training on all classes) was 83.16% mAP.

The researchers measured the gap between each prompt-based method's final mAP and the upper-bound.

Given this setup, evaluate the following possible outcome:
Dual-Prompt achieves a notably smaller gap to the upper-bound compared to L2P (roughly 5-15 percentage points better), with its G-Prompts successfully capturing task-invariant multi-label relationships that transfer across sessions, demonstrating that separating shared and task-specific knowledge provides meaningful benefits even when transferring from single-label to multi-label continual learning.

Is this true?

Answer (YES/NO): NO